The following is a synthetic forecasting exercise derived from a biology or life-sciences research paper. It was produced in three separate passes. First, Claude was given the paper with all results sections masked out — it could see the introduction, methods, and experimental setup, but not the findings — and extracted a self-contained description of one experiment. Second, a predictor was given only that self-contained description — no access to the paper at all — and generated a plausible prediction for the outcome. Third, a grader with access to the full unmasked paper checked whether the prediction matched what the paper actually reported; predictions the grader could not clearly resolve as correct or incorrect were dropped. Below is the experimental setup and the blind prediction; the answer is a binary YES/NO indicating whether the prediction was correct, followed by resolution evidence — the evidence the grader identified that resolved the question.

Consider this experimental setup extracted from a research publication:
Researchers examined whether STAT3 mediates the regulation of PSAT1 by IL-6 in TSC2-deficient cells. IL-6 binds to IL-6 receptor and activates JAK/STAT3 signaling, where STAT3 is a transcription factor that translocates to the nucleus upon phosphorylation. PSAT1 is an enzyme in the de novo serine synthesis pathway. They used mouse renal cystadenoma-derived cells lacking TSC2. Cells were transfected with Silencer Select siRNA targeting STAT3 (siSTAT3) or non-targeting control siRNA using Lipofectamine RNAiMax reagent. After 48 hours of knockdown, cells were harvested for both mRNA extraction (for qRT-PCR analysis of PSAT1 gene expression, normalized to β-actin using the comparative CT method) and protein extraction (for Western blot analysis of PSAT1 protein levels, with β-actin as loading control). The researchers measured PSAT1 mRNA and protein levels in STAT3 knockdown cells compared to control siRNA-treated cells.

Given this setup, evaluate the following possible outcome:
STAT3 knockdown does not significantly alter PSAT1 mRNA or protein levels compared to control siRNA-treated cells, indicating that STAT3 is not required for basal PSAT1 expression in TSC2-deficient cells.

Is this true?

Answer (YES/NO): YES